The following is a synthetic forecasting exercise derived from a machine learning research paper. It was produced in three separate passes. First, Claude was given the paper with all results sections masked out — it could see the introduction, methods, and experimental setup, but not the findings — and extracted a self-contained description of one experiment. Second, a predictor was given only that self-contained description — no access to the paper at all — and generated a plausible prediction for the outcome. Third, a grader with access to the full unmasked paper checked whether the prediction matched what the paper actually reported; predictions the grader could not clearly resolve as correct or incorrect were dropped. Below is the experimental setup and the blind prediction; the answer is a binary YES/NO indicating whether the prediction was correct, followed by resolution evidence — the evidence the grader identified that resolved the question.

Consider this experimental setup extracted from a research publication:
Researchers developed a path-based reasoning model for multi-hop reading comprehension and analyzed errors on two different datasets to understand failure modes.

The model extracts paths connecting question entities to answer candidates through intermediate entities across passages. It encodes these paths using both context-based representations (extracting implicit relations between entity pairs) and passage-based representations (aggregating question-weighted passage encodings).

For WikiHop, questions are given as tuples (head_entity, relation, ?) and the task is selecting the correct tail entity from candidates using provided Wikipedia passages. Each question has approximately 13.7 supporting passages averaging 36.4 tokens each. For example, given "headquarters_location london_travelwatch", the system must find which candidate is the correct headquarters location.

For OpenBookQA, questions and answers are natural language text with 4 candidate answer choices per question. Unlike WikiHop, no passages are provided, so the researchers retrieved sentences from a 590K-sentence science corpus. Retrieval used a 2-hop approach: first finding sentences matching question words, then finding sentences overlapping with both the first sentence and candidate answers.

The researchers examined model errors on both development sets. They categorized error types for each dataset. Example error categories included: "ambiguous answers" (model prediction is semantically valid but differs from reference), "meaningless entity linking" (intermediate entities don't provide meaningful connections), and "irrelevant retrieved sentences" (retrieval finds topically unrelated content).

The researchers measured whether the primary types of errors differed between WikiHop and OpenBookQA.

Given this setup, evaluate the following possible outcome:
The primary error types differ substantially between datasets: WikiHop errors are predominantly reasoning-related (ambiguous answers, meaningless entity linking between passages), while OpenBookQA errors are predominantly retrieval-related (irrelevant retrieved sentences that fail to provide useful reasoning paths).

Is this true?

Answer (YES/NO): NO